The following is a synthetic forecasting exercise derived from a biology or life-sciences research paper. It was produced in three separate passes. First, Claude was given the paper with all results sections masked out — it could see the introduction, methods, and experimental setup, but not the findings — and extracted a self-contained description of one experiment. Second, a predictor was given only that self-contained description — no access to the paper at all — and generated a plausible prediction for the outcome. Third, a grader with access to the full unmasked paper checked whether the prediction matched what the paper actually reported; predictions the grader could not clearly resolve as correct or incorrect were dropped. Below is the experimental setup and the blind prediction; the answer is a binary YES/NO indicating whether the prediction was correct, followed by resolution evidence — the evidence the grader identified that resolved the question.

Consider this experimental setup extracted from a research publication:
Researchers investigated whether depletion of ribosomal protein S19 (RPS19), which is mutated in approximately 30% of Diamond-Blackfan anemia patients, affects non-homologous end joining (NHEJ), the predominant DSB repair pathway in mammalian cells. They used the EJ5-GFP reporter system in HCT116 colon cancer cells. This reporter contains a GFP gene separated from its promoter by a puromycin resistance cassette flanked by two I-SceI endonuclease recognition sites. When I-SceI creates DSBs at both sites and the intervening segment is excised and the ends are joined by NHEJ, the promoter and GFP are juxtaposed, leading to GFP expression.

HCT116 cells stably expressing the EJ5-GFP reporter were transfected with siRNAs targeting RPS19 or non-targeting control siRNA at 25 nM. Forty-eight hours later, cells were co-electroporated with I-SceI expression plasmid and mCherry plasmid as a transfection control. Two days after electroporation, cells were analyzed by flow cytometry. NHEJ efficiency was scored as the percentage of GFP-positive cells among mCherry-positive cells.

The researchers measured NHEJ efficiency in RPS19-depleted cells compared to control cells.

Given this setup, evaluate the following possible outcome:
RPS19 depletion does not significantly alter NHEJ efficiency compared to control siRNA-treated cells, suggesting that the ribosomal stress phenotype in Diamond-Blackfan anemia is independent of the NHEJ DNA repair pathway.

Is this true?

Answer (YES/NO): YES